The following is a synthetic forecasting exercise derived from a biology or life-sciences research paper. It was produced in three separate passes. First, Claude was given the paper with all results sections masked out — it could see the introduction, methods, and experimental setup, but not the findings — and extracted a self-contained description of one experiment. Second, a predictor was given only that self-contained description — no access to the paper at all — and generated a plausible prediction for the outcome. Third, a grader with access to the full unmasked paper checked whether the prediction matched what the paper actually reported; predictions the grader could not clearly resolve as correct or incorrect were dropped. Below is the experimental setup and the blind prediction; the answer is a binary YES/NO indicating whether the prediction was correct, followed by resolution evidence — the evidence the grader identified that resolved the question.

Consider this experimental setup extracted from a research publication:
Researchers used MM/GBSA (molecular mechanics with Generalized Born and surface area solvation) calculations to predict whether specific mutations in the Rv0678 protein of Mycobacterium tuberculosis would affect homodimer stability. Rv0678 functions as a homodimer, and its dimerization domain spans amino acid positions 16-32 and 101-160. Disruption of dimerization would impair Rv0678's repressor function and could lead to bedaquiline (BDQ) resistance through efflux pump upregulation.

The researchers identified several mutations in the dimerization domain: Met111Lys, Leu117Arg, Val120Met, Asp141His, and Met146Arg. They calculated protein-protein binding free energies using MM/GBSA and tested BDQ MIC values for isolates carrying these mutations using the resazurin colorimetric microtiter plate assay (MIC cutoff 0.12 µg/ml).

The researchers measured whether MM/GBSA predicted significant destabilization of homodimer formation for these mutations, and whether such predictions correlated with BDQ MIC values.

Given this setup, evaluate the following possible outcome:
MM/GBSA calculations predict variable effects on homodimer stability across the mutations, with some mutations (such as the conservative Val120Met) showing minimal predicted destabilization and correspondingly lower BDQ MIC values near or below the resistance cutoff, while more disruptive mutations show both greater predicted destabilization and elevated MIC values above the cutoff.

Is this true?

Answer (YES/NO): NO